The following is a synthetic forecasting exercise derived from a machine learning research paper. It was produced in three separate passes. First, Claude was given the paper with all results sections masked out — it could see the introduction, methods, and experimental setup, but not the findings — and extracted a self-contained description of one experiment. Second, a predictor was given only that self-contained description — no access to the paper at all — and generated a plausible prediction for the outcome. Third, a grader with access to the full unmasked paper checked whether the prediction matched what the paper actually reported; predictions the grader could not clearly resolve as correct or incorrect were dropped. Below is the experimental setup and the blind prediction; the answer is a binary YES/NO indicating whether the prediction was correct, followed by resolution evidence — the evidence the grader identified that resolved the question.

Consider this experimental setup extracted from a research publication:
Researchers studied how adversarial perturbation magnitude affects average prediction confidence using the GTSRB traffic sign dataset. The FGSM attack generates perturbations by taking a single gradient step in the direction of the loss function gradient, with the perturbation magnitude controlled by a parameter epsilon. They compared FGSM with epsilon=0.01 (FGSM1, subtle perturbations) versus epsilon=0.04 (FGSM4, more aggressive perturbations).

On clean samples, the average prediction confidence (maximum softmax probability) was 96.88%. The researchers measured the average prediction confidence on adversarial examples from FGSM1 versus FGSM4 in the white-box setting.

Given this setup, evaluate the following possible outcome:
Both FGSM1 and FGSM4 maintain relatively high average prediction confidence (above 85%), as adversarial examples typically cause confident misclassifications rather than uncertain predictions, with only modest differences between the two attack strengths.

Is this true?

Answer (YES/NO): NO